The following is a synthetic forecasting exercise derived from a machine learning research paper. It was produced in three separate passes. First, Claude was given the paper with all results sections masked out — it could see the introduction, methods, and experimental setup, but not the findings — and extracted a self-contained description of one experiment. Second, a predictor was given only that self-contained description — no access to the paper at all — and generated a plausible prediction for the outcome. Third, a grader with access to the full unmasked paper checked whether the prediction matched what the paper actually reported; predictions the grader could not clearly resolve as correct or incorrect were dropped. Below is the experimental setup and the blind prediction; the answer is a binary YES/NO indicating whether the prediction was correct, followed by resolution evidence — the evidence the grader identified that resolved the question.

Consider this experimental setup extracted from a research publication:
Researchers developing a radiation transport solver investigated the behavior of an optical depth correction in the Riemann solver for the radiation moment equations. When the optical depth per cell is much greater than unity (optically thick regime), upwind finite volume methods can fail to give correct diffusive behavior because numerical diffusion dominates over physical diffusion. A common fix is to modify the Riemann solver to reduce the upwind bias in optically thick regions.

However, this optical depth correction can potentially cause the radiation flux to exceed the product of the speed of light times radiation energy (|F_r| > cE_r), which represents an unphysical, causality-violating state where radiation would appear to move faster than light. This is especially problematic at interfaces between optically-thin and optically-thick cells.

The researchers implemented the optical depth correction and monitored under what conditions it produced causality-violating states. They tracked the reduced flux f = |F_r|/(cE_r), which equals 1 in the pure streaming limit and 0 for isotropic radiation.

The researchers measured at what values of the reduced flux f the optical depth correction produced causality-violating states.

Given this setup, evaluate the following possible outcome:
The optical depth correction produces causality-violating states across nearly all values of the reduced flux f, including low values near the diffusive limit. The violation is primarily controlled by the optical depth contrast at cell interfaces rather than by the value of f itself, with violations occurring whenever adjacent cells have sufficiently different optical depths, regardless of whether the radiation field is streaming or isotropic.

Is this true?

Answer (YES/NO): NO